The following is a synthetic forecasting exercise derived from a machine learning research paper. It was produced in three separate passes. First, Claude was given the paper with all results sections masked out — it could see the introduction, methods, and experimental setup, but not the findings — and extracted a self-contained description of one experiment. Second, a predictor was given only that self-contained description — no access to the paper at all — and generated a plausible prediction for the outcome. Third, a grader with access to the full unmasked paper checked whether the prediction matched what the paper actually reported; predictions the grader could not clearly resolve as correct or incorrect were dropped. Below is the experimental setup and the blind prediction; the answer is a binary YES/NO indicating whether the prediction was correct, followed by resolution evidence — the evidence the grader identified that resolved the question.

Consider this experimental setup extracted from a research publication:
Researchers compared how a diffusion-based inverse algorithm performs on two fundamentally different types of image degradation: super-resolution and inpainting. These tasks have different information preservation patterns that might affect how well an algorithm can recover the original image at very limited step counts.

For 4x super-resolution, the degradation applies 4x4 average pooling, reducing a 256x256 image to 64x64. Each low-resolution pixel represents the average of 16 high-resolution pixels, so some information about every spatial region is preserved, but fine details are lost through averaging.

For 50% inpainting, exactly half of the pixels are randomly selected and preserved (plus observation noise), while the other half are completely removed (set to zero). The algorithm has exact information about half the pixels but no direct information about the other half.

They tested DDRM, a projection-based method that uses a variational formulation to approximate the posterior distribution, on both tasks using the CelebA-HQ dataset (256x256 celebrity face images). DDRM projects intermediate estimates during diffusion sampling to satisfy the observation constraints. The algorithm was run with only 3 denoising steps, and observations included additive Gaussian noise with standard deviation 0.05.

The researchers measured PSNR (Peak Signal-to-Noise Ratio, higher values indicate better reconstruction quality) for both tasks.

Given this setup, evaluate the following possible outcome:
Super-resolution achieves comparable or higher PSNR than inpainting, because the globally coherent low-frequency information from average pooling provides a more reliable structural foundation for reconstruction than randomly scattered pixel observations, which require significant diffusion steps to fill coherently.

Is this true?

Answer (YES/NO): YES